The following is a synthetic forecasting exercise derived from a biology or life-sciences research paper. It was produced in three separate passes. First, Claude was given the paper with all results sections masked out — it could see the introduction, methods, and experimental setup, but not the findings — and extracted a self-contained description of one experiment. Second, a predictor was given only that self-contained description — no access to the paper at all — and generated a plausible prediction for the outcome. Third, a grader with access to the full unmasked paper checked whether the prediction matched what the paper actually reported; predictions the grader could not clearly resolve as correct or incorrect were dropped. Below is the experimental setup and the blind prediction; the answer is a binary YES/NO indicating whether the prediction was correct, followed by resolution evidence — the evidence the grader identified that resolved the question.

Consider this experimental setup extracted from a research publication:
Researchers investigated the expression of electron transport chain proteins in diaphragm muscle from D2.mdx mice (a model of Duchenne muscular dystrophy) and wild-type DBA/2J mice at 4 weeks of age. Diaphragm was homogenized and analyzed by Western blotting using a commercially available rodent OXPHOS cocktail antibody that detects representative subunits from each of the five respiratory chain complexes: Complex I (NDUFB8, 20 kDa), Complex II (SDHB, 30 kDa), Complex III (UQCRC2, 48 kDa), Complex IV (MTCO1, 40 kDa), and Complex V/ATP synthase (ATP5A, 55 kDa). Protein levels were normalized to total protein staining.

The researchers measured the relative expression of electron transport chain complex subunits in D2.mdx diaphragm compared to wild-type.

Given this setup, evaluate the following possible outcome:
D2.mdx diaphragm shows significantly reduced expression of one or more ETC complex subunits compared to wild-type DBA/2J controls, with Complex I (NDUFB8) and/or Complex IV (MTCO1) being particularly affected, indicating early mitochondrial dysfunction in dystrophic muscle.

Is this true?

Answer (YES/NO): NO